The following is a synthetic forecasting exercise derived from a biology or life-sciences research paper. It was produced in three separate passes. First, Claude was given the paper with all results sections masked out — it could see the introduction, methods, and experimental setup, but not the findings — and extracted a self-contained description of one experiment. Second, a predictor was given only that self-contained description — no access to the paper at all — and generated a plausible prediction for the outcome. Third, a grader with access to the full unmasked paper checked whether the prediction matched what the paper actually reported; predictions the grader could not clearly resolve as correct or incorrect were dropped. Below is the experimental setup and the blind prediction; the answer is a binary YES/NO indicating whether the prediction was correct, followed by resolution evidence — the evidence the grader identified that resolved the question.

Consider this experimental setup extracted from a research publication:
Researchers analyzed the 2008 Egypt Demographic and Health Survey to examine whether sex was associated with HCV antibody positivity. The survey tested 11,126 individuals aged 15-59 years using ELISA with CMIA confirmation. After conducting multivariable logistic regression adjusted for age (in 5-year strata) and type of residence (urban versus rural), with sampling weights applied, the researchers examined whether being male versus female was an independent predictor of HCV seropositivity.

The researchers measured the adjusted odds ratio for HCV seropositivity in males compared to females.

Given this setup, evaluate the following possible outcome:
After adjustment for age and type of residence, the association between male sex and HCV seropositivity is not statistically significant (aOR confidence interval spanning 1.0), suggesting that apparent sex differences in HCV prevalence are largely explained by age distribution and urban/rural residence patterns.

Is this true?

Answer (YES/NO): NO